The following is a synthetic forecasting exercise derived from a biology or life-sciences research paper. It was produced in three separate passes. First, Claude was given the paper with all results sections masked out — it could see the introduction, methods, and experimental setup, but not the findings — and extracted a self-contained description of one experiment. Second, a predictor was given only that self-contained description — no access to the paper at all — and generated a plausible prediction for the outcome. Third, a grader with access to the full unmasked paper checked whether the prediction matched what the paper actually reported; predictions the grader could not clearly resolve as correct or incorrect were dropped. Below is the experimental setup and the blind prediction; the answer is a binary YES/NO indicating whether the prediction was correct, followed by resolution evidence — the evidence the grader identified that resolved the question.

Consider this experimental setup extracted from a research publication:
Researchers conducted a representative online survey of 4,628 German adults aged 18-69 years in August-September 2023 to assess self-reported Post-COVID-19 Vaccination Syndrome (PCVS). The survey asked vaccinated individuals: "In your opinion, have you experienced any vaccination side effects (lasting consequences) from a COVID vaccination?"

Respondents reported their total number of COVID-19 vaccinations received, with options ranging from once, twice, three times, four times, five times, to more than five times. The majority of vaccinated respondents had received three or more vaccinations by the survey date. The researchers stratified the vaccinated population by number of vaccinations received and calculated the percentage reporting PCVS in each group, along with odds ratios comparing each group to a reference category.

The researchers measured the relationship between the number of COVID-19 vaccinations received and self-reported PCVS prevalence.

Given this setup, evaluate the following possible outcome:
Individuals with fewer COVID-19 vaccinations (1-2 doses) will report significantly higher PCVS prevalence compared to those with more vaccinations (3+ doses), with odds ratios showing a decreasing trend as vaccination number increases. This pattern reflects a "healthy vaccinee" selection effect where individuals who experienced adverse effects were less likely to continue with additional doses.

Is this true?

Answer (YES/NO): YES